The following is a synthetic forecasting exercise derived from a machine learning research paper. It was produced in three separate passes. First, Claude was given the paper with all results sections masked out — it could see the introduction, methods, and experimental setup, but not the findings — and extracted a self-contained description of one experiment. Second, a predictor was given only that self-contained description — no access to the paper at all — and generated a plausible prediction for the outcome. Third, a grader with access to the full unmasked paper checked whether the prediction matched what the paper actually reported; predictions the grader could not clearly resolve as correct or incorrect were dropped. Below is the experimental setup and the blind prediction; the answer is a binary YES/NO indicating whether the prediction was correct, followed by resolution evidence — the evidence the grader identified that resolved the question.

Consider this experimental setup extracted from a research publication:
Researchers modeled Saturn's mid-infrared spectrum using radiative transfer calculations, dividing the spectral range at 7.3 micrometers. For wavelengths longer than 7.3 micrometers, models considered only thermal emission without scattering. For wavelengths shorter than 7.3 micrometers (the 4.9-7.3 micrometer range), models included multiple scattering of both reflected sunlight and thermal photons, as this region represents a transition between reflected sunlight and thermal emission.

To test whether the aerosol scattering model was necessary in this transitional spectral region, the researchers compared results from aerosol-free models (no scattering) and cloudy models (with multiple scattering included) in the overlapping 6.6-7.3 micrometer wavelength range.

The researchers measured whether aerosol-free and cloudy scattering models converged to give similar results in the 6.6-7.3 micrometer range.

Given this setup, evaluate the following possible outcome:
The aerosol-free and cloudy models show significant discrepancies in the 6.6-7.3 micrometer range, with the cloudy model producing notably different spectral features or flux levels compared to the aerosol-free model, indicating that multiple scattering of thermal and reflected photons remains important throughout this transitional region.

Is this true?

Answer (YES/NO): NO